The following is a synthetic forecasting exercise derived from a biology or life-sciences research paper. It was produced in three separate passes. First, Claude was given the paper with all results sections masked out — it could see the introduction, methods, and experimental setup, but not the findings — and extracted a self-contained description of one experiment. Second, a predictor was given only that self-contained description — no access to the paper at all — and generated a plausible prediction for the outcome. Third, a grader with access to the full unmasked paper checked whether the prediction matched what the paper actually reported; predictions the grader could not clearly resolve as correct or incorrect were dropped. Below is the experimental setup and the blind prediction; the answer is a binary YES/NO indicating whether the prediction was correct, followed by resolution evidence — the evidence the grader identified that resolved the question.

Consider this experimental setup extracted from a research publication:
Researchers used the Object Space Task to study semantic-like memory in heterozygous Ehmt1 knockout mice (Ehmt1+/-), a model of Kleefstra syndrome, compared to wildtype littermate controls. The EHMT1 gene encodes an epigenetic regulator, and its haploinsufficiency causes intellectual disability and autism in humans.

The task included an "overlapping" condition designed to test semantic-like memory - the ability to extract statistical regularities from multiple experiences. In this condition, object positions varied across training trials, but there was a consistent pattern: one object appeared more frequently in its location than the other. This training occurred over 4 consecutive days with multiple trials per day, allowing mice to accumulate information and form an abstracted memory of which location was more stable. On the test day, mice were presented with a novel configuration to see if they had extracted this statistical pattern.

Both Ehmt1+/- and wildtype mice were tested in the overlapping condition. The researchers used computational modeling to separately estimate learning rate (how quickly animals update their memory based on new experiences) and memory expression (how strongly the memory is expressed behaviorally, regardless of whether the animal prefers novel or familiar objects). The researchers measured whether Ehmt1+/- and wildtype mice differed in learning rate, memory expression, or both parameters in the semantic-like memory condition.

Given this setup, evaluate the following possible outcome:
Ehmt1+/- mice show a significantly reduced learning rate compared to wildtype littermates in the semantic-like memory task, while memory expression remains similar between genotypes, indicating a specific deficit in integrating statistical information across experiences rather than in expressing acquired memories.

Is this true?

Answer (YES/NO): NO